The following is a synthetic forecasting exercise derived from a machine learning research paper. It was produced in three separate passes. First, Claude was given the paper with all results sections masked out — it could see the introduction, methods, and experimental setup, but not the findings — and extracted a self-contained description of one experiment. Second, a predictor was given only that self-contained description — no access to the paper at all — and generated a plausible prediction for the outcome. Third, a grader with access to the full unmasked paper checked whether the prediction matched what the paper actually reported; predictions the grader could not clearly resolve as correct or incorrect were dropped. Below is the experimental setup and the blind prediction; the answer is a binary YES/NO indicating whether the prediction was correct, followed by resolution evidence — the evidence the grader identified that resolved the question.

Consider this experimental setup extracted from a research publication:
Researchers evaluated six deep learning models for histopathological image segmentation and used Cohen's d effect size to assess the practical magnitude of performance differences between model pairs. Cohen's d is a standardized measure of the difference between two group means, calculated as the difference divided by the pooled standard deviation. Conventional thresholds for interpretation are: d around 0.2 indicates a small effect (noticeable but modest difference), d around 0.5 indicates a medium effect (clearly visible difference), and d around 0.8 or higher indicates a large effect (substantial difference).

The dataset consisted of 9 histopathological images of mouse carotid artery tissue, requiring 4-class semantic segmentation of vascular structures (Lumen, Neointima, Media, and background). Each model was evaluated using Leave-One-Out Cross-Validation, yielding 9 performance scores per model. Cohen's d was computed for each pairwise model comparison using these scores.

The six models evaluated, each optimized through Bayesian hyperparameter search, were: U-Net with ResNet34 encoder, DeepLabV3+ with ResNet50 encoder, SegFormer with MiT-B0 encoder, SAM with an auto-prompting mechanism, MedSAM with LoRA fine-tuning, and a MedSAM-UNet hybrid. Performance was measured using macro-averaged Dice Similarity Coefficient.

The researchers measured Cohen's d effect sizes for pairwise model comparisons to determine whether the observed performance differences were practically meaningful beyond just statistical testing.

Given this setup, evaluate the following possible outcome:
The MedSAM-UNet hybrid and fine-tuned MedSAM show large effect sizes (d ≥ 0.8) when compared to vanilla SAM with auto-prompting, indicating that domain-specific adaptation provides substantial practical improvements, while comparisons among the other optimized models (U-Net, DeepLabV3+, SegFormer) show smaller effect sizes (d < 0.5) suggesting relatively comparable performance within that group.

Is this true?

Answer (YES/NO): NO